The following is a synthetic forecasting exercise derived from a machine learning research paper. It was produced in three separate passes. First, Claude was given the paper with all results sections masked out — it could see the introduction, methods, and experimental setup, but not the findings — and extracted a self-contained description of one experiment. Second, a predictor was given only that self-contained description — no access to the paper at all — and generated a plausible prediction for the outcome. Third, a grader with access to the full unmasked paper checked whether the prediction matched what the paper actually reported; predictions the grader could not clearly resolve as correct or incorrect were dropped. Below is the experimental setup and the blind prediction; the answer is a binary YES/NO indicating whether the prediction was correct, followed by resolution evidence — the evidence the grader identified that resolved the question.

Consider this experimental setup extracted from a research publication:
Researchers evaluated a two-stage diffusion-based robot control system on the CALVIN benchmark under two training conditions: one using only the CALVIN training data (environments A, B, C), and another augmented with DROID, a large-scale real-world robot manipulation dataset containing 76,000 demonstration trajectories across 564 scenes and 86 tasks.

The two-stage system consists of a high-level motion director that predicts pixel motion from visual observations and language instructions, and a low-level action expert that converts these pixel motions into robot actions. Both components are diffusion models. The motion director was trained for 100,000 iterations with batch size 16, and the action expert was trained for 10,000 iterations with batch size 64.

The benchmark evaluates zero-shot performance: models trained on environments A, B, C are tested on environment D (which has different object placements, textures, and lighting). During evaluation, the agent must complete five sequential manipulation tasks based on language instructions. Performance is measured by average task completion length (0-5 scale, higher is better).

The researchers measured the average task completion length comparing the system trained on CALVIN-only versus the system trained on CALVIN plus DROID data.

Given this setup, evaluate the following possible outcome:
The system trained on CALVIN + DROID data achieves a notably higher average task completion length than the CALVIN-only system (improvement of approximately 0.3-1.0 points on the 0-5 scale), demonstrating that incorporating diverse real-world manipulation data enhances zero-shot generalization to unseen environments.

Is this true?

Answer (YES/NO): NO